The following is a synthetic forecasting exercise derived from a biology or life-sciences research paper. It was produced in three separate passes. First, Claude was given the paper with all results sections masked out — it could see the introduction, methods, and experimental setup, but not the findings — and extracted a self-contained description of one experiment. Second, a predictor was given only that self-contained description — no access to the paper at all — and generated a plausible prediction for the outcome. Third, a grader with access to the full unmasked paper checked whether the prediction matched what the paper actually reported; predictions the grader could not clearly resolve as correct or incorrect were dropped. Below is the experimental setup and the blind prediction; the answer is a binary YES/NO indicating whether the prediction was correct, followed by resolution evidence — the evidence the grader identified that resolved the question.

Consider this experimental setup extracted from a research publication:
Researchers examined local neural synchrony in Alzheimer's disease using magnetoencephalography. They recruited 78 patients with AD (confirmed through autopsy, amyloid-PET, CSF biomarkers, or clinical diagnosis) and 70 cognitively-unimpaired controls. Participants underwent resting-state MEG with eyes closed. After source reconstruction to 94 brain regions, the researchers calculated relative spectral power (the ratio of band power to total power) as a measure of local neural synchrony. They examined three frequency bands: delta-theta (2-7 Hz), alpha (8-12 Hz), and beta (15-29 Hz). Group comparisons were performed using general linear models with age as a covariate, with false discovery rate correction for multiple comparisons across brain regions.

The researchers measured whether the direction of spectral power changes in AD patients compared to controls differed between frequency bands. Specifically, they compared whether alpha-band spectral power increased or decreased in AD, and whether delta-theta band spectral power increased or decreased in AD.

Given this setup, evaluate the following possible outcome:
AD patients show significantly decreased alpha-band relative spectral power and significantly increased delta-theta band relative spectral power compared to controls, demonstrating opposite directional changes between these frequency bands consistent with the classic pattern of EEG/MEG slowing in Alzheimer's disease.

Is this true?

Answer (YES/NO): YES